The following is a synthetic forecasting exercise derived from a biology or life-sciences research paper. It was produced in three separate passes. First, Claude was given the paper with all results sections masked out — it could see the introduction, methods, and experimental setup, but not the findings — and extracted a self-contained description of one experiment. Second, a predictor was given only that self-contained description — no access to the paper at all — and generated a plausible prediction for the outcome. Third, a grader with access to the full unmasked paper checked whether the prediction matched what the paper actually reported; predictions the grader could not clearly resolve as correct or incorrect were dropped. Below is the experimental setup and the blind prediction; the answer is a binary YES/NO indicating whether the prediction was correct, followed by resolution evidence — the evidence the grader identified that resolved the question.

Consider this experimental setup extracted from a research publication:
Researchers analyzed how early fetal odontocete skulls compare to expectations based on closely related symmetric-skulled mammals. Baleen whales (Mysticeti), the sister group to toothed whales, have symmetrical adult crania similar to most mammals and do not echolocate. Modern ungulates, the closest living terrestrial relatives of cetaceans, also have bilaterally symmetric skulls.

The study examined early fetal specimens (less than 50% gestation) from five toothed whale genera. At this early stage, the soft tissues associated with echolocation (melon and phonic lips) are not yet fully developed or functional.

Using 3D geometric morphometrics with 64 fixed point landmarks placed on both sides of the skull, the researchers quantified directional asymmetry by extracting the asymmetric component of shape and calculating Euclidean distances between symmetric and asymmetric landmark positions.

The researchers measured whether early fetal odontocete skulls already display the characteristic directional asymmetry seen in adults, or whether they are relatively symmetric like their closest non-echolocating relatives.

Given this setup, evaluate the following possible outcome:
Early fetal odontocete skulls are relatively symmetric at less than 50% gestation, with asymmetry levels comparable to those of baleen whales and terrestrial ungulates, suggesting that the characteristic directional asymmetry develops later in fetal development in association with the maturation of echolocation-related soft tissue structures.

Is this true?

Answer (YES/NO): NO